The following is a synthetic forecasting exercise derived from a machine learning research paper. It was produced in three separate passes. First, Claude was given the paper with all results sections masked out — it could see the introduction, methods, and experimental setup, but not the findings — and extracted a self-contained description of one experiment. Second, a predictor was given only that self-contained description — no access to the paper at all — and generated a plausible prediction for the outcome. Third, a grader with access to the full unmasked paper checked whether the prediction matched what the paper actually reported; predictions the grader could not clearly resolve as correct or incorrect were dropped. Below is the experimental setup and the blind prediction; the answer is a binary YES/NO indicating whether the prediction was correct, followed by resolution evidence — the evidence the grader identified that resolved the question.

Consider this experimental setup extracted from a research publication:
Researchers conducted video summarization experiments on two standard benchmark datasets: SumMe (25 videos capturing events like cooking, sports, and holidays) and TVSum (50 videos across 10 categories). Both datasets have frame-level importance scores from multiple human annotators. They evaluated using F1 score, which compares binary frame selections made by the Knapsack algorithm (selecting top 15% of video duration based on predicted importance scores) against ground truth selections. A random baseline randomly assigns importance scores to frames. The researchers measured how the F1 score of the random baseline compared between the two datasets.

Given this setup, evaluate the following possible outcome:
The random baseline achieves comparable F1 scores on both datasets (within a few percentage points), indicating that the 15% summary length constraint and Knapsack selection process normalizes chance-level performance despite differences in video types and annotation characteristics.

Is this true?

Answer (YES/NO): NO